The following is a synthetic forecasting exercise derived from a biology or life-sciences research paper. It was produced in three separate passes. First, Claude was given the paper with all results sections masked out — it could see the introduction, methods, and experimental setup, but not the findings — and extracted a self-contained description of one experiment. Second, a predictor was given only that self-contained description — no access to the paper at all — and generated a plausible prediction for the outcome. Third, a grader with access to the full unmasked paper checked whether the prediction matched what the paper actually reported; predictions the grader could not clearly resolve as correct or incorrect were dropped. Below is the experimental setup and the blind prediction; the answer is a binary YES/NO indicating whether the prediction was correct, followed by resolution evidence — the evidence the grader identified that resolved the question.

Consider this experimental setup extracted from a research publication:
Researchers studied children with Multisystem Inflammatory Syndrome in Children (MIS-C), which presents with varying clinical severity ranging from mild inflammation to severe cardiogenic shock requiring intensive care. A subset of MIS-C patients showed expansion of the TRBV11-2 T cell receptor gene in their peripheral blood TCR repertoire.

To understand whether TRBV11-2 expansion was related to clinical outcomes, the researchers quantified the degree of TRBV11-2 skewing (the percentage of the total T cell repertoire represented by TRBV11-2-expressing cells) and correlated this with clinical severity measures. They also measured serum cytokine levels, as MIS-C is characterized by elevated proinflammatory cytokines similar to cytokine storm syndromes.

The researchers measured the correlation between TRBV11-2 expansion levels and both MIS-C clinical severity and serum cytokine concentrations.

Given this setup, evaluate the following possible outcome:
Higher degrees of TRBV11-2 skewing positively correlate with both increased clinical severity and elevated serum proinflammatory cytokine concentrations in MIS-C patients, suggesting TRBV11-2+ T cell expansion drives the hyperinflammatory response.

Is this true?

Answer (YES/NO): YES